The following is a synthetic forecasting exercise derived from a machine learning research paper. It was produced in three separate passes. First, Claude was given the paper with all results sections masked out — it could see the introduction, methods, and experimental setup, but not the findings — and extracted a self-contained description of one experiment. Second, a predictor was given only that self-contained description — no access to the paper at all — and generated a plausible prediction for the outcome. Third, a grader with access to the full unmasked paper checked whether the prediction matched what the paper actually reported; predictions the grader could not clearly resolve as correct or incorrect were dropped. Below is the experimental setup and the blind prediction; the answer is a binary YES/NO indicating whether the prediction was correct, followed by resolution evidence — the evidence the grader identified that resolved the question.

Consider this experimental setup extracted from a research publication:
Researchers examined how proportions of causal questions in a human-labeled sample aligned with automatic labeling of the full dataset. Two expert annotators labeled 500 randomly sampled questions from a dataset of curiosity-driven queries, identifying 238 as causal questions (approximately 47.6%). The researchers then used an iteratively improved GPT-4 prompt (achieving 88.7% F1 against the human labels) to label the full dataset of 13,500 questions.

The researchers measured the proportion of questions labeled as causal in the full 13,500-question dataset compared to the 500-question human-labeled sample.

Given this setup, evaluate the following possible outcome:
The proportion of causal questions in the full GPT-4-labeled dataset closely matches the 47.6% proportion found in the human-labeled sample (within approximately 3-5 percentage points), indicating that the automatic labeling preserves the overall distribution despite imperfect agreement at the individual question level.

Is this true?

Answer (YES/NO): NO